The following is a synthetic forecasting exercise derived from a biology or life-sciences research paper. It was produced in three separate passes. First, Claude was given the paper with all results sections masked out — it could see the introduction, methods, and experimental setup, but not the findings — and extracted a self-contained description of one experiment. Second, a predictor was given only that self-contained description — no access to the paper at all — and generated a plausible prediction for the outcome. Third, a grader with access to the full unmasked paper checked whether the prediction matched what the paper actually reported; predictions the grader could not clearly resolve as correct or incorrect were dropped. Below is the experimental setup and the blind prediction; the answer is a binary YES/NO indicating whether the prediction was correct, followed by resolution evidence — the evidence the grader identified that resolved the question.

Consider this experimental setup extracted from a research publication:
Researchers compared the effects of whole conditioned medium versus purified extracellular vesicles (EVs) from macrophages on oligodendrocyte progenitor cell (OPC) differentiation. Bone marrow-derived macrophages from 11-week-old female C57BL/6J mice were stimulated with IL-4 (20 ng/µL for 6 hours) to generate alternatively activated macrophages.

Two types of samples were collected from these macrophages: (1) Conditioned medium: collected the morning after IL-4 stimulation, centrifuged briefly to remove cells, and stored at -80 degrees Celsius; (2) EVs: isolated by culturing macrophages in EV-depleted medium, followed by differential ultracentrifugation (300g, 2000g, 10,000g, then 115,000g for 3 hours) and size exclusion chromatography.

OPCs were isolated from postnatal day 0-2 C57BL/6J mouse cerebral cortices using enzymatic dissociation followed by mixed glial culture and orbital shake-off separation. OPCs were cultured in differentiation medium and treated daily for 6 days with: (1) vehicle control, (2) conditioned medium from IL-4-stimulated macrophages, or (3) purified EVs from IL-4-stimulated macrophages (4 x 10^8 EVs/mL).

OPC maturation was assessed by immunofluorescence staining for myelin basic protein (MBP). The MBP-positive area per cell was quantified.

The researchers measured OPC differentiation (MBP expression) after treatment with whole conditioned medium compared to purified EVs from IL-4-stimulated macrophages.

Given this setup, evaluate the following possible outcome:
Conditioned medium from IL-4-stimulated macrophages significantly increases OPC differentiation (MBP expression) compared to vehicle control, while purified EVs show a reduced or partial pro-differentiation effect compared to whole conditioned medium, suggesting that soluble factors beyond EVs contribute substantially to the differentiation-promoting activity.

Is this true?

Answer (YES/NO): NO